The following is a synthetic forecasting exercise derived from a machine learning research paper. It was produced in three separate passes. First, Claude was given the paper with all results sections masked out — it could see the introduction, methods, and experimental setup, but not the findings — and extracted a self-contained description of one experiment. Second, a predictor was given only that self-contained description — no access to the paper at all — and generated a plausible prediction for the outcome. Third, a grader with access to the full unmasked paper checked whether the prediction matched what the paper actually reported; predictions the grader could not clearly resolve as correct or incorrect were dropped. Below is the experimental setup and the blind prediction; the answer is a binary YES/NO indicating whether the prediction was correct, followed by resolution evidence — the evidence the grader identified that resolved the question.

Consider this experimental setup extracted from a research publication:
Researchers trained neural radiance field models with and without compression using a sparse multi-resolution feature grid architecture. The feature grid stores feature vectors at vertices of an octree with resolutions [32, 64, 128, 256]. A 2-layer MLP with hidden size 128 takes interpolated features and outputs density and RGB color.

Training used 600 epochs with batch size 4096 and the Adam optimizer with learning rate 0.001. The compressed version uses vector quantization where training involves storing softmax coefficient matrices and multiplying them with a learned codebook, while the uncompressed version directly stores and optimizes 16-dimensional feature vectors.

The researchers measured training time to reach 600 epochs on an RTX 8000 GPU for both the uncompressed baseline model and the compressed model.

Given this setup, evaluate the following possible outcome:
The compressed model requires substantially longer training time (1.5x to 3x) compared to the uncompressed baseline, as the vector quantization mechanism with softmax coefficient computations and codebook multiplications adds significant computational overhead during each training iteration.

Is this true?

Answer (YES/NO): YES